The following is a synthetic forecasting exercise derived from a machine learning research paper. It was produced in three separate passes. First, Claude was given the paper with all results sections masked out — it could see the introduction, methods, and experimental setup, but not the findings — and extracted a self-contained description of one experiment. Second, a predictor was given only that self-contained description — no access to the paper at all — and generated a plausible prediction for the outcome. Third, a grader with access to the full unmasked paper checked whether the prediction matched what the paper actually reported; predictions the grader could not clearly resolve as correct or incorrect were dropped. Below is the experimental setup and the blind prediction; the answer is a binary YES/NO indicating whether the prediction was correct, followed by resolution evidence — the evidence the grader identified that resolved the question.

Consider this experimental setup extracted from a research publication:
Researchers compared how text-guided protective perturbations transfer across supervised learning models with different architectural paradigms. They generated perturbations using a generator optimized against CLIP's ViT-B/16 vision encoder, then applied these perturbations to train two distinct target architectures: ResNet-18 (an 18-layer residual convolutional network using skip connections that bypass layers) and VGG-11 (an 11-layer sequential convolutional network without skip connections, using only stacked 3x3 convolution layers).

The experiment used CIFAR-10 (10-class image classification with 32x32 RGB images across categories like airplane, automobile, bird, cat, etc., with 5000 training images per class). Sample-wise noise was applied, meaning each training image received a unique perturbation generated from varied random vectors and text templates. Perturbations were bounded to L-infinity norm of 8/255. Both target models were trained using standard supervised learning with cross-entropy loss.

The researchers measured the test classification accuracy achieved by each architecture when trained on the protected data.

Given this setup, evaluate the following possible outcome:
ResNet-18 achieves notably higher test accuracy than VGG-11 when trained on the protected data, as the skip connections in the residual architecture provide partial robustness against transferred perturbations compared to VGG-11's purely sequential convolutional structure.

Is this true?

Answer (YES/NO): NO